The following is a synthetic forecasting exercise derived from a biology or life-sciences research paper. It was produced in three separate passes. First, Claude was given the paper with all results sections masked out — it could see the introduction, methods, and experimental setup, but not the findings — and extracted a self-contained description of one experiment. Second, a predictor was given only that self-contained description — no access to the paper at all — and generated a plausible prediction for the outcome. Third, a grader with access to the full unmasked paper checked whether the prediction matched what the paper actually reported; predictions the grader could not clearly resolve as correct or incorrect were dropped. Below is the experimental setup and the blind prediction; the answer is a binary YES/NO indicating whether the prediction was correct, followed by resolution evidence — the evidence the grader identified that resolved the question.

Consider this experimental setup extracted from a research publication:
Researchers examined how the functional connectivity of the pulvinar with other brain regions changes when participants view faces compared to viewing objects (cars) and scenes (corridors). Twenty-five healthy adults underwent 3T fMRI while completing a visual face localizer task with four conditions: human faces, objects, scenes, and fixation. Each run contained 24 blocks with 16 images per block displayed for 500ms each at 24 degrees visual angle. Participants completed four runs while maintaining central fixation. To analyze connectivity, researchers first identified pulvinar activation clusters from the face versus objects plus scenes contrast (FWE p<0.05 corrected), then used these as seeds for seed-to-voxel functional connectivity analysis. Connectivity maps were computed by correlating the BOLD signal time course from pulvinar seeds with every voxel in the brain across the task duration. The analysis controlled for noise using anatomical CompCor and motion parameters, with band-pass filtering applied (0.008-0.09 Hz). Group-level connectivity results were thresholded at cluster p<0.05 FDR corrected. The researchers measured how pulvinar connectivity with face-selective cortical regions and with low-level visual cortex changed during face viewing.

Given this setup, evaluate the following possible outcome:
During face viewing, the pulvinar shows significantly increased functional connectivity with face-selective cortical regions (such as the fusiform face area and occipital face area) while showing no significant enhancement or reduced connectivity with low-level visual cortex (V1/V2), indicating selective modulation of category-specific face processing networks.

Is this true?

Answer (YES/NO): YES